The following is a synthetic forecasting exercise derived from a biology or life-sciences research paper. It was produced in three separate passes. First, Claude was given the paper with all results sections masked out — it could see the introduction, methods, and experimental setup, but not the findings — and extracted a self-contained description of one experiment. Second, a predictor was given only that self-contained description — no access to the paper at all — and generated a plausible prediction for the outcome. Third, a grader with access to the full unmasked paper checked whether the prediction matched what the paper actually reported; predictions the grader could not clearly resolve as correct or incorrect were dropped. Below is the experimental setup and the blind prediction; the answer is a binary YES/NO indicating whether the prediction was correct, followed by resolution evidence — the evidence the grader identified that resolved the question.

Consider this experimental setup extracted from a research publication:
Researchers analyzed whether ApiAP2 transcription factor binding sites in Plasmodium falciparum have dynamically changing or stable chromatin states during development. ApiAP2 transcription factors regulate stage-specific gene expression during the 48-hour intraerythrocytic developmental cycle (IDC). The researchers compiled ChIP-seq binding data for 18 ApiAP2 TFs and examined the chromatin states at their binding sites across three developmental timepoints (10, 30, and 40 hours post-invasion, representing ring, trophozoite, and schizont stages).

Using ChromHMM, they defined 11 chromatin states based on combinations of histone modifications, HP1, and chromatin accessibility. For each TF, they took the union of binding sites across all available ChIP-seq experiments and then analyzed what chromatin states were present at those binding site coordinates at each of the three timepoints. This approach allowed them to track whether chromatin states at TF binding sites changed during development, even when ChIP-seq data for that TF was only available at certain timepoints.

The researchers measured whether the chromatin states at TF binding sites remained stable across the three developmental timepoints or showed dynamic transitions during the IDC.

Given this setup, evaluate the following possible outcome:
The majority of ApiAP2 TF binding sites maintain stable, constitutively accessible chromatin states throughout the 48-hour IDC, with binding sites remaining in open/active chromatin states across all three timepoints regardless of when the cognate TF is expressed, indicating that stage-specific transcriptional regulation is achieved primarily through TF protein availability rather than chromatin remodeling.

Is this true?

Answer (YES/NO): NO